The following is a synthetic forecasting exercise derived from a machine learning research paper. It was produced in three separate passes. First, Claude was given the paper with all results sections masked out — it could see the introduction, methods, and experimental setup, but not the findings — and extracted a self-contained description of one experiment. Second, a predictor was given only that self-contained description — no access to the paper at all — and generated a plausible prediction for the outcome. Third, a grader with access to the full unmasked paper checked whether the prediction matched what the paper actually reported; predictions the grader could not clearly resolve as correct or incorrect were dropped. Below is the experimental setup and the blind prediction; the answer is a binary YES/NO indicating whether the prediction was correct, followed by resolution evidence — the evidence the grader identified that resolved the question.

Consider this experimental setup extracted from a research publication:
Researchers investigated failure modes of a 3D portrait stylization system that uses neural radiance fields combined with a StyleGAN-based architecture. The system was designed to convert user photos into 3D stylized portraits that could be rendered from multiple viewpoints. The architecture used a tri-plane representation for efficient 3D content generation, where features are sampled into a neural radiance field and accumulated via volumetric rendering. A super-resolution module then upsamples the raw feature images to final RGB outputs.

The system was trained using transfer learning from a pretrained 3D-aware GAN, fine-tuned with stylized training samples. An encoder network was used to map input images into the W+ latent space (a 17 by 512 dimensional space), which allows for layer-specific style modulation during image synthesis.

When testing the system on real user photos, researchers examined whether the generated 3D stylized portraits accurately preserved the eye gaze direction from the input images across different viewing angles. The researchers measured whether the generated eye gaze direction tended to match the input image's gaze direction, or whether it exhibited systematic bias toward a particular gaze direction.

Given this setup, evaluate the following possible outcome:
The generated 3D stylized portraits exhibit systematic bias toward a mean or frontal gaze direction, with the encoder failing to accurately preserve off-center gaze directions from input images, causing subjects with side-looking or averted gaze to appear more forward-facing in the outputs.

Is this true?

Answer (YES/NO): YES